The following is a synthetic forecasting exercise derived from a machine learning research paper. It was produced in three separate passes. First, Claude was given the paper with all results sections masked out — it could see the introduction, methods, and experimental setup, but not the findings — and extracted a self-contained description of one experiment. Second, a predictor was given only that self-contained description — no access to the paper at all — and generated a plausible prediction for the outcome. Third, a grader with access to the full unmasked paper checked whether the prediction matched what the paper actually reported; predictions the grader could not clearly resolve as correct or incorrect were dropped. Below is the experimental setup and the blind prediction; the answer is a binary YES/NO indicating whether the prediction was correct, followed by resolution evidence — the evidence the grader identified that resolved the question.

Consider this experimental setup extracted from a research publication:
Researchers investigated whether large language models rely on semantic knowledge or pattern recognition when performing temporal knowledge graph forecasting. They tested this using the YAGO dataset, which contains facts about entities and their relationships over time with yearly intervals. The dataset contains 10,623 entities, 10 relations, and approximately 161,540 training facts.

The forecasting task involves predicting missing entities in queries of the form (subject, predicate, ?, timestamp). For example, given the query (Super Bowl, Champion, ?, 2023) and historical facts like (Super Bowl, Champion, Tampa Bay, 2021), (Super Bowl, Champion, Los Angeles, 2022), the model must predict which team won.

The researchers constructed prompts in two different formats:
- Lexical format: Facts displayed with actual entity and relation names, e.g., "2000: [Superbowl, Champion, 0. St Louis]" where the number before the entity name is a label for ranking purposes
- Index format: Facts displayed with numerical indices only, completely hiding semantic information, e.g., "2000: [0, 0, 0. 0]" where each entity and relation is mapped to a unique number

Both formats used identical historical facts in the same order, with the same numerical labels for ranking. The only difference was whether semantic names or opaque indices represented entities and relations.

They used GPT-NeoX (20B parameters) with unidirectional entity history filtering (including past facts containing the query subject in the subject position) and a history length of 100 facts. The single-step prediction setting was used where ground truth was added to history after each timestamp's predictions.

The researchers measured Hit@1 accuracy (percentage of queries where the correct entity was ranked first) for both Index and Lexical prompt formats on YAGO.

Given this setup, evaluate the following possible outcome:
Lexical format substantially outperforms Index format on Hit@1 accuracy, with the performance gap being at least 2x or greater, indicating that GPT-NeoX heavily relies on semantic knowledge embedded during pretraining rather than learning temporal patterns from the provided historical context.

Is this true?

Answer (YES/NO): NO